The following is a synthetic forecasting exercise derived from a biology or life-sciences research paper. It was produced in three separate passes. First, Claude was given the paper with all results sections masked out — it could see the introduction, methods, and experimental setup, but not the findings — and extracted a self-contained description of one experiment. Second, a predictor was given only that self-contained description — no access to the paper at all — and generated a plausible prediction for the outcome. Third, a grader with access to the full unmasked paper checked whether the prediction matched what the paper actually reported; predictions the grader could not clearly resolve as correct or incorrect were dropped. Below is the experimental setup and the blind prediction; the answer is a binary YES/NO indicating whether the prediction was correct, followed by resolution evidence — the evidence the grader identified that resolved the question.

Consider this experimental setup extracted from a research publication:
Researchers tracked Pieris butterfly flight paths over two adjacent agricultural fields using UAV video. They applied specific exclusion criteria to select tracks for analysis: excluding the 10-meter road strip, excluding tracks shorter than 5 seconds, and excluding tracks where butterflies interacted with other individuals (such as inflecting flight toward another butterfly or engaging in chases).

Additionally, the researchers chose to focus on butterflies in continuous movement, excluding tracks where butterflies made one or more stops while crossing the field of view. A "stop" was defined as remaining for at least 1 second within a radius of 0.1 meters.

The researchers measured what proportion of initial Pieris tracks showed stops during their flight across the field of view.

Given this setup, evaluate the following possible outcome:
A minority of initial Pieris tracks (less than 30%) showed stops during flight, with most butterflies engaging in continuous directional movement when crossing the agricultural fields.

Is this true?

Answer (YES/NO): YES